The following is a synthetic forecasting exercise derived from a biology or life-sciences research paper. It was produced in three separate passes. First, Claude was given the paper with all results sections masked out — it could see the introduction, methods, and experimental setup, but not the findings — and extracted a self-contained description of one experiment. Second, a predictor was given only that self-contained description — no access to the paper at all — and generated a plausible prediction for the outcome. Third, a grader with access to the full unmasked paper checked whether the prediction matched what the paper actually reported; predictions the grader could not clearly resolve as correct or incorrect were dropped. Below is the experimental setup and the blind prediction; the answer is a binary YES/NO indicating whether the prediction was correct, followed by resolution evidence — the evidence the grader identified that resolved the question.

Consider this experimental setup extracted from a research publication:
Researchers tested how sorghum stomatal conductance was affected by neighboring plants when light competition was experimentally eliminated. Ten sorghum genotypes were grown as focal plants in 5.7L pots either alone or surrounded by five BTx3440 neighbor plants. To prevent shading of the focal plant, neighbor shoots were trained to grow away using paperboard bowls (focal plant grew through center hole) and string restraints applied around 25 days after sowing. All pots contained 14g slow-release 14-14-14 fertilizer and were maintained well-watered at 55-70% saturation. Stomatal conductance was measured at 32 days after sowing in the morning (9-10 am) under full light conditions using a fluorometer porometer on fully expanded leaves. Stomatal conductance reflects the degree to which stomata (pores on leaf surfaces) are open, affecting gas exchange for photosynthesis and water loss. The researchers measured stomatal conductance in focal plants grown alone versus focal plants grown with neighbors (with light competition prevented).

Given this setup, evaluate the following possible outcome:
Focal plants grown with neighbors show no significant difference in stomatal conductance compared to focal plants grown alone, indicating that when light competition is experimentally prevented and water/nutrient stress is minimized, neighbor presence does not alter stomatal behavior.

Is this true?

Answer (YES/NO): NO